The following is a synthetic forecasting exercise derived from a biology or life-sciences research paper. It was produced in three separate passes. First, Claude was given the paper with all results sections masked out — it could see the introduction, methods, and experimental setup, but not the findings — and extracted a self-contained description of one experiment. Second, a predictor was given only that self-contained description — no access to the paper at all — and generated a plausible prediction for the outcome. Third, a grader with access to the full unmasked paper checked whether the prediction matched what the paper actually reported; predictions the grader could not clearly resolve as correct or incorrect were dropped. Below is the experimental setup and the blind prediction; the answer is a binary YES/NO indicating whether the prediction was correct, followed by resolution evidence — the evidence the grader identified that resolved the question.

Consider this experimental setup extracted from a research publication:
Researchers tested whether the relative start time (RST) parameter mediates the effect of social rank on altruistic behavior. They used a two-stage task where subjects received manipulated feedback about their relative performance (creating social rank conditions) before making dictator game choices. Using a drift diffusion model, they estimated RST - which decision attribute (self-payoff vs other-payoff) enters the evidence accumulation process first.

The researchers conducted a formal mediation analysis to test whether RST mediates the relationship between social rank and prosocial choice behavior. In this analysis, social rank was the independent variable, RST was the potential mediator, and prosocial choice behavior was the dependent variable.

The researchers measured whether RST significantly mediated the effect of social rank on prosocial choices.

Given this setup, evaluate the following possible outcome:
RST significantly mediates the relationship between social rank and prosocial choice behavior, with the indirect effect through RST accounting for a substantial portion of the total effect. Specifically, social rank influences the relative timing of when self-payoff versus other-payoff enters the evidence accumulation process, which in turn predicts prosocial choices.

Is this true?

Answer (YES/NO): YES